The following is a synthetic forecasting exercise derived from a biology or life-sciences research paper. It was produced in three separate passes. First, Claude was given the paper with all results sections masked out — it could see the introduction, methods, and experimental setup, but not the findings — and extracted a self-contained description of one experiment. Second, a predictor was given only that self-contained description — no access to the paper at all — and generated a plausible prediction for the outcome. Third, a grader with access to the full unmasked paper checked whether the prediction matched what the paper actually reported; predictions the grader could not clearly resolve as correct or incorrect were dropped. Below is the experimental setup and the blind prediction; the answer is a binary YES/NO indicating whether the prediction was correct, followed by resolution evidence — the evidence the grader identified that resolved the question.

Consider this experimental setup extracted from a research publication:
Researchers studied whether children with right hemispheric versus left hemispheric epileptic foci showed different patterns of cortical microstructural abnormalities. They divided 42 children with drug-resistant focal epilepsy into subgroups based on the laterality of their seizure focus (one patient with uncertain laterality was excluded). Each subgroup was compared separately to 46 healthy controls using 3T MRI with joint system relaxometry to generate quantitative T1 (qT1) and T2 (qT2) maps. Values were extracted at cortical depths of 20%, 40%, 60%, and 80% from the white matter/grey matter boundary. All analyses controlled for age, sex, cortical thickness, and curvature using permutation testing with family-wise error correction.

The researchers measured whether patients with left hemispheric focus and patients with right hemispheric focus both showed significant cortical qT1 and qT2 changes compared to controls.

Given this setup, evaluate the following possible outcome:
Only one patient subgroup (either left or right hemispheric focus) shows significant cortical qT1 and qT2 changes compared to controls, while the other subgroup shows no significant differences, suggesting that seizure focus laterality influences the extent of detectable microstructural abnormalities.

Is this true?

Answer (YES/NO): YES